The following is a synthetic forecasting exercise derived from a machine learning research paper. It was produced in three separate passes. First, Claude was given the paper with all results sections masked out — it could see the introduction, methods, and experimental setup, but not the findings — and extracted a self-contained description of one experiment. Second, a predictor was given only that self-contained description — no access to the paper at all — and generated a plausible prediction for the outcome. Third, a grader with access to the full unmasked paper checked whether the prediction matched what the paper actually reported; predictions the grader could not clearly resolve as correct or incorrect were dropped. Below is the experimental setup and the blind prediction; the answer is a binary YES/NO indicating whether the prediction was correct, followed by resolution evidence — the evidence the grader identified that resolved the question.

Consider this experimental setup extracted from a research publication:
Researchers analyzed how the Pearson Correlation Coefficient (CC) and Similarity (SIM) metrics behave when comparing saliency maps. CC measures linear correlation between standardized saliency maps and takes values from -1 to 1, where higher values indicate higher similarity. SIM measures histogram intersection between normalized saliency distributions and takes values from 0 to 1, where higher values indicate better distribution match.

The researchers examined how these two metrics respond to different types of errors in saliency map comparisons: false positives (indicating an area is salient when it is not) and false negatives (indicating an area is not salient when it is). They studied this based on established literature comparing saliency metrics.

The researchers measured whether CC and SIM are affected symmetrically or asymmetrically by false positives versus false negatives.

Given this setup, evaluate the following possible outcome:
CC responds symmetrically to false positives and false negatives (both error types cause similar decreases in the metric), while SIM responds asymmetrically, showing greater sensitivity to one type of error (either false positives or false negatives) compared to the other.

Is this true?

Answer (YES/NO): YES